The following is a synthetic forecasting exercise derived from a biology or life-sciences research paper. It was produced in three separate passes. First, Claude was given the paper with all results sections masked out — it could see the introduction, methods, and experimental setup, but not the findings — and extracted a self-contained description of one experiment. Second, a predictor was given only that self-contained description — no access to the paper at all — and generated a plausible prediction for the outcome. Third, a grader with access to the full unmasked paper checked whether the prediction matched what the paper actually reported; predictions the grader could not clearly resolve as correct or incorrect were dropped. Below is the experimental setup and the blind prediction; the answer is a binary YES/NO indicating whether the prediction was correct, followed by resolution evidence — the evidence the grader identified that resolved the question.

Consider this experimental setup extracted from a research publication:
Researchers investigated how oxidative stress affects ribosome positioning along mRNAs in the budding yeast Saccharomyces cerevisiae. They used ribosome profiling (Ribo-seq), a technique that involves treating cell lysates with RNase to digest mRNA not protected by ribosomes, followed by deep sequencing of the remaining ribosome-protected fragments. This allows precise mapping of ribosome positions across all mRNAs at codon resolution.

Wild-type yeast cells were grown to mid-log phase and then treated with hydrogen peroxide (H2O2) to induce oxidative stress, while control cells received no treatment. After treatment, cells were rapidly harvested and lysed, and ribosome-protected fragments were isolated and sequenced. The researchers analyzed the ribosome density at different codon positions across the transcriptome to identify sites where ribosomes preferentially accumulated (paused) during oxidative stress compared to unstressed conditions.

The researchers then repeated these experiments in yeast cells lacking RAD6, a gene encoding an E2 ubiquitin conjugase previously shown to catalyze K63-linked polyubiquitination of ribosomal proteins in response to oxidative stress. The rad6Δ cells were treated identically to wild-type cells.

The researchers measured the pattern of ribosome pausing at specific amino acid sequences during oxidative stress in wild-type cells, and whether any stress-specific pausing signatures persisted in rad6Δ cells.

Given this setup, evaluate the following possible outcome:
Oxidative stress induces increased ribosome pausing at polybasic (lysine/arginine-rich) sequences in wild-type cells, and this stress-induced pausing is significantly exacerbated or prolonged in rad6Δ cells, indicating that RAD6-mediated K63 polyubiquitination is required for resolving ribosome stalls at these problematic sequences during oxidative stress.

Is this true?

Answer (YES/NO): NO